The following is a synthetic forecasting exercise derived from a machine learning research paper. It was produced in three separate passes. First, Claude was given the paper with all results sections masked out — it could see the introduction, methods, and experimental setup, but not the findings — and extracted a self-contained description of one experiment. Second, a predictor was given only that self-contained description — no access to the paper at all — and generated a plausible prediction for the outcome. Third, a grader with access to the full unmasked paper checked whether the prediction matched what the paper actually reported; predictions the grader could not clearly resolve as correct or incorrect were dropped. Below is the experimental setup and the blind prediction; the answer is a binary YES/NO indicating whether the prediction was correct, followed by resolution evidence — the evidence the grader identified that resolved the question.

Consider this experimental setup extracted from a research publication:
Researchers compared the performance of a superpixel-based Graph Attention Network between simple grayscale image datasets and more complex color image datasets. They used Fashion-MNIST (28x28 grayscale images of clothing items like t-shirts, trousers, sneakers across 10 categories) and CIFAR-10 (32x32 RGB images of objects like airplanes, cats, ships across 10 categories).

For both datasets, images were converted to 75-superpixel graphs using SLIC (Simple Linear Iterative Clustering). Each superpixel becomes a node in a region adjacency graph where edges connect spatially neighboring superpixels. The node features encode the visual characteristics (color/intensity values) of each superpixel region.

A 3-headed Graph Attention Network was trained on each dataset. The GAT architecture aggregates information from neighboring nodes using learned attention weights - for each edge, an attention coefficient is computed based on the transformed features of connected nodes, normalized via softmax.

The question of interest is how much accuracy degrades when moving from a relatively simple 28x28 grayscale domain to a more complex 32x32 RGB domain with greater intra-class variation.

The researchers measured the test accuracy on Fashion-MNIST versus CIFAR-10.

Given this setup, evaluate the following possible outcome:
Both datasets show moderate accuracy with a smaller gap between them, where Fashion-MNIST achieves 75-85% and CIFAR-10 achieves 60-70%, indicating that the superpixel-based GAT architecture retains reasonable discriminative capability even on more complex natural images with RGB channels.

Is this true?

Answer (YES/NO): NO